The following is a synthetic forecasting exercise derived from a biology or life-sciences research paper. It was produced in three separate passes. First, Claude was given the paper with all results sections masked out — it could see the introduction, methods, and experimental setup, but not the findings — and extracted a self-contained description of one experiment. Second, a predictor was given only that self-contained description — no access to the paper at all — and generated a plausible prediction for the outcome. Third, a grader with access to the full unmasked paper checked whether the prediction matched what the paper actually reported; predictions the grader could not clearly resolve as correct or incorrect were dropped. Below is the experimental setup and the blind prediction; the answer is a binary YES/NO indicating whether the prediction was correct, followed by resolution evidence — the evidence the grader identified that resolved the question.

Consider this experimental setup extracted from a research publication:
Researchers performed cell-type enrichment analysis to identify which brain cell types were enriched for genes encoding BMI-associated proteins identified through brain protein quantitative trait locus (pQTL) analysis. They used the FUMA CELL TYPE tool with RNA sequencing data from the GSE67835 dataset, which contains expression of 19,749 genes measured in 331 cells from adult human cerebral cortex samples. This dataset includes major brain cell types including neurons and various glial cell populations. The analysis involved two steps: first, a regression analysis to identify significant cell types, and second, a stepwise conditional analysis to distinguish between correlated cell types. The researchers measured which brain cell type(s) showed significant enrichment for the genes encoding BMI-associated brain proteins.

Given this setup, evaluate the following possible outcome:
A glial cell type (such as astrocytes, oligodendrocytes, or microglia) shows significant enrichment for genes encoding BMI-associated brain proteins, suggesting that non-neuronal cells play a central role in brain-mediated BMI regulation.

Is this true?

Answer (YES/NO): YES